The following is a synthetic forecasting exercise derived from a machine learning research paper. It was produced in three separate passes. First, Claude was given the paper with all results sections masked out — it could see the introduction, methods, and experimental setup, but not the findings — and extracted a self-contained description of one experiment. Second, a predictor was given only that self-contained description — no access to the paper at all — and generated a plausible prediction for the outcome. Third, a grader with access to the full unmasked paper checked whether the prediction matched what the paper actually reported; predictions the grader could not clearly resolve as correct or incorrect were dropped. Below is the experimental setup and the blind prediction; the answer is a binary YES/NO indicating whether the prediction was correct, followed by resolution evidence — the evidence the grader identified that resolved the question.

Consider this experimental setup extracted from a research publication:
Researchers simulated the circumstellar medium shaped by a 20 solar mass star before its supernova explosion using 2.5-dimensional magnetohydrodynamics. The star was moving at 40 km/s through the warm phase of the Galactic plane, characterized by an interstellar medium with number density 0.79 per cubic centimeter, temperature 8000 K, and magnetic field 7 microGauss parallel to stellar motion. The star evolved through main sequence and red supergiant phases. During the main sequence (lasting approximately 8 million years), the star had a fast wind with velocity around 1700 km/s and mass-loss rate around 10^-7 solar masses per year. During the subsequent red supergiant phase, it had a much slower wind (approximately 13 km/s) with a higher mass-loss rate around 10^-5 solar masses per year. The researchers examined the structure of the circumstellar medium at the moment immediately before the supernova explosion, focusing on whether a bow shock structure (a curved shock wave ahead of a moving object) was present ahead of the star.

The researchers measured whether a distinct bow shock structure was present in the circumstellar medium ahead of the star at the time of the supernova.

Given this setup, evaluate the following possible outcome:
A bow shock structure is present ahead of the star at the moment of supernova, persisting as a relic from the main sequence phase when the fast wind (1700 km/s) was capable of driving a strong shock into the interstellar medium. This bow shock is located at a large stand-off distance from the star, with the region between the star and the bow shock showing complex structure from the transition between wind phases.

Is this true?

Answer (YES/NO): YES